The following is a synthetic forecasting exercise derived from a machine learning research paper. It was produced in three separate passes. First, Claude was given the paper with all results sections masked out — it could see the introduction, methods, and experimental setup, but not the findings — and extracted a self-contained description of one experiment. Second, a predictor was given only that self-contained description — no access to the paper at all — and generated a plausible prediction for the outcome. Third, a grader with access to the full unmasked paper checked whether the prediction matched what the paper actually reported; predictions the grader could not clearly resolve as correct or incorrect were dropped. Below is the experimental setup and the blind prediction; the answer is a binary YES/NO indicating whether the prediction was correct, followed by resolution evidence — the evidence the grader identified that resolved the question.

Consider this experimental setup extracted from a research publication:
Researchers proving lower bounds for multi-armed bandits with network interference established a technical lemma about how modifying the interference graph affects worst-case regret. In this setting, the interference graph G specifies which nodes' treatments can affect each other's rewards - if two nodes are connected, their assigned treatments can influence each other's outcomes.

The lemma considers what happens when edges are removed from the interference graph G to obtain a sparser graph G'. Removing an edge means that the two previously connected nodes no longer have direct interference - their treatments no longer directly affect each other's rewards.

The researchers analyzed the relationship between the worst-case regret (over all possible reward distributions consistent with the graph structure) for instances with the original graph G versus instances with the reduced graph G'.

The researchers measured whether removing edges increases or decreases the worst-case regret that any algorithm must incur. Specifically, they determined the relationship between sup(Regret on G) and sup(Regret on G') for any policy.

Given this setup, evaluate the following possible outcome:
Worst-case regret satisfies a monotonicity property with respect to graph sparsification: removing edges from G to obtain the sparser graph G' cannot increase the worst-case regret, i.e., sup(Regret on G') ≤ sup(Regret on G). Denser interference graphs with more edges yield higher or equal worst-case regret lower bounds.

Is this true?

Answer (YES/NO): YES